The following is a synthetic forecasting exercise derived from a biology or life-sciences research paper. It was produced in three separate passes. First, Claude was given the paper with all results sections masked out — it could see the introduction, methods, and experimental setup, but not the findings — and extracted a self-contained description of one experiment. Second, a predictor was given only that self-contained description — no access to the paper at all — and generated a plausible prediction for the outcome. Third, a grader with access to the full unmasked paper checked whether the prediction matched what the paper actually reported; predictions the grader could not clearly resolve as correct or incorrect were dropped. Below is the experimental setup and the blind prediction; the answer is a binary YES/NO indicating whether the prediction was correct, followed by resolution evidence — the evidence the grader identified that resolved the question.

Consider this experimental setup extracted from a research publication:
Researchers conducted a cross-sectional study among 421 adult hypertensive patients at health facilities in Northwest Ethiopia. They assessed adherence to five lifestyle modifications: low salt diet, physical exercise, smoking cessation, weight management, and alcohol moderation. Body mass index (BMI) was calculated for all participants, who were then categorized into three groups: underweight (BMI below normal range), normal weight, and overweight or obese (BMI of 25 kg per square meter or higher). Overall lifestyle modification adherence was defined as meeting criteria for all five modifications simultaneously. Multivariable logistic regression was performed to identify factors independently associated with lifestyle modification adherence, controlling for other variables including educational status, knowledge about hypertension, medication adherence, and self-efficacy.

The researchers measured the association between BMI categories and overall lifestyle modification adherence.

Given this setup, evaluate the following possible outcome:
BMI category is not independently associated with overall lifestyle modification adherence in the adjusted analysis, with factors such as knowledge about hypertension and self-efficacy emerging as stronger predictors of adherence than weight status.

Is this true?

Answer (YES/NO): NO